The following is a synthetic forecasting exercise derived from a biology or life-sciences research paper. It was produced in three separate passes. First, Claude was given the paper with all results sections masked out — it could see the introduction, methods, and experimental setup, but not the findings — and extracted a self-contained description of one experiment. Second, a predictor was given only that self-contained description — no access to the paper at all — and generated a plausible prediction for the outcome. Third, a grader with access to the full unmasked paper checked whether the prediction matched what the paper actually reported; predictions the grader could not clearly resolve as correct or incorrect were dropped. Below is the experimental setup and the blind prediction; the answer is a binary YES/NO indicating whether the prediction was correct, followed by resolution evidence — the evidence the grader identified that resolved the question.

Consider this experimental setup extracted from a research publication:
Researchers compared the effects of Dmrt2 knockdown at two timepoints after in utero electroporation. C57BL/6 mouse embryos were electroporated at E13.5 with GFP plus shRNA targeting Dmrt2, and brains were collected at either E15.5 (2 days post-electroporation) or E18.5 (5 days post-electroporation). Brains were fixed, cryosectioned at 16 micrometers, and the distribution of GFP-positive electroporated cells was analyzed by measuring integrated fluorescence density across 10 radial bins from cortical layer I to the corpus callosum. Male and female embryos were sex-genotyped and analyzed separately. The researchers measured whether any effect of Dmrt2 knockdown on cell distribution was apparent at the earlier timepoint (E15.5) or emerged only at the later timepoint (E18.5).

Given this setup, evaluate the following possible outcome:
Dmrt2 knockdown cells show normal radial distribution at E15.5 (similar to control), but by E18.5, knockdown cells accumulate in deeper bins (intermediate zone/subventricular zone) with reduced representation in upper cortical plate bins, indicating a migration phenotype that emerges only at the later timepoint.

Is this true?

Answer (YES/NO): NO